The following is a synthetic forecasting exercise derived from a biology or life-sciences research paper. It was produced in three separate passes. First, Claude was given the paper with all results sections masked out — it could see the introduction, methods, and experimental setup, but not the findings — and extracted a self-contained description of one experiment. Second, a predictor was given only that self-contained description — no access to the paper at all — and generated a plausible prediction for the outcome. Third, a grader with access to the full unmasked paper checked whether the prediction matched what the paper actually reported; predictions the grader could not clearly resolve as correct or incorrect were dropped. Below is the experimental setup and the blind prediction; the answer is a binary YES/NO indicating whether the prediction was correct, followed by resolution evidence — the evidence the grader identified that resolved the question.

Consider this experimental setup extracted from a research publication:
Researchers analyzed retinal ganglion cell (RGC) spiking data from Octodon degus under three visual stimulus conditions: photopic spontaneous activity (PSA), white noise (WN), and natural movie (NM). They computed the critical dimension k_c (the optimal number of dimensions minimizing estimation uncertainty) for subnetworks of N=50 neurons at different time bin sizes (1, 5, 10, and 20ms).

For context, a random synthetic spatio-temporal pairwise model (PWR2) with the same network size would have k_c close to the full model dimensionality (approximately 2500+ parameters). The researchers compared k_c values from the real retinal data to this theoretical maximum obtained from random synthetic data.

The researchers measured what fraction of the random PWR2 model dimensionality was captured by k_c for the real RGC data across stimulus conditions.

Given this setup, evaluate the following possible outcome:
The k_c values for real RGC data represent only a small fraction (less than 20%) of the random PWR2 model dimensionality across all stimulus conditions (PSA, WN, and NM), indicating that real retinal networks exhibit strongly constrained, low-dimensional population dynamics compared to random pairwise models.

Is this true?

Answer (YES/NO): NO